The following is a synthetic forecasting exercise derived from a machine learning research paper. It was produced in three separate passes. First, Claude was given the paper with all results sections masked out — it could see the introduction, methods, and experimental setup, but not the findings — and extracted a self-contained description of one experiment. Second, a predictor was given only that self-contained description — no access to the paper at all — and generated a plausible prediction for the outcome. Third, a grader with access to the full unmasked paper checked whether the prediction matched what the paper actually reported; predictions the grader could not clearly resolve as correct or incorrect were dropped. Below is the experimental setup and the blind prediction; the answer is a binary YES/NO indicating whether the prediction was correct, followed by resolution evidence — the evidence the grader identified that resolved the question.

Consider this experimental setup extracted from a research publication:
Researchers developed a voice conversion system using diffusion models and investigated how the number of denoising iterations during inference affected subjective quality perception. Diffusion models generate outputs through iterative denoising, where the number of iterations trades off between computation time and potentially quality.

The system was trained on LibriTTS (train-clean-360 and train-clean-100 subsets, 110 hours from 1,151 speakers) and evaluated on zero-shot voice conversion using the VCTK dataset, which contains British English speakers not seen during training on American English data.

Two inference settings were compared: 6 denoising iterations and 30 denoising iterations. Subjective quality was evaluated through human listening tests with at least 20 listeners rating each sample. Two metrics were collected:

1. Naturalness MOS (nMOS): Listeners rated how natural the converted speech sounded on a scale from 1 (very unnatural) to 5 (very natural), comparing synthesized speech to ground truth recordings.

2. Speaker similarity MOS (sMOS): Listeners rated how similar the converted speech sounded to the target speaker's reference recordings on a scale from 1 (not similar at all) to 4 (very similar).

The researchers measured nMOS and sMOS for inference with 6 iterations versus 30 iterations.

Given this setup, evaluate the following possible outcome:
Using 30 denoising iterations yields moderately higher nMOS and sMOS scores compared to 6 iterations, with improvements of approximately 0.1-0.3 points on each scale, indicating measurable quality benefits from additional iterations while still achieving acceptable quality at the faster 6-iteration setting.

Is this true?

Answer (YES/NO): NO